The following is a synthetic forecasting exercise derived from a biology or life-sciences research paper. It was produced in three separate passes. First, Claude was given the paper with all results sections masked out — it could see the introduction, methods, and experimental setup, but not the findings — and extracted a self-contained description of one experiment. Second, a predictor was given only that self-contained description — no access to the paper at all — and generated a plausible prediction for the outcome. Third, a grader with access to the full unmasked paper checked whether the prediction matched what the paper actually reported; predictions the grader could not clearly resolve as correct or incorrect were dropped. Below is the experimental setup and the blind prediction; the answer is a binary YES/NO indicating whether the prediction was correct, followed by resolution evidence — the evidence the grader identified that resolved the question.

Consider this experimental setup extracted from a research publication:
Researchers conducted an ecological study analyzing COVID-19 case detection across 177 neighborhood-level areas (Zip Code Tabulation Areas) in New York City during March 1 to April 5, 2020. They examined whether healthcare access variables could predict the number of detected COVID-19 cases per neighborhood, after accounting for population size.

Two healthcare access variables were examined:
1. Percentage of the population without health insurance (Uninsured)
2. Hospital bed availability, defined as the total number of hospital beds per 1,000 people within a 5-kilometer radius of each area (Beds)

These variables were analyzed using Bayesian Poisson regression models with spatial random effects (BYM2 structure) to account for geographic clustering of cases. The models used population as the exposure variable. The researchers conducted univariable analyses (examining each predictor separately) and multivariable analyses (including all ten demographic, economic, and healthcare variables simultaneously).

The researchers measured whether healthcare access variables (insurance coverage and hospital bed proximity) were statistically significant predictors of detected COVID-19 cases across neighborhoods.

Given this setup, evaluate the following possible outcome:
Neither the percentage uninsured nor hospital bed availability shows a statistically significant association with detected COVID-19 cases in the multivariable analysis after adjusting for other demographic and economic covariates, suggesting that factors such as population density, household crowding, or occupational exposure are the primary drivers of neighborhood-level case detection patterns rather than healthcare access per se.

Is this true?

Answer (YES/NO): NO